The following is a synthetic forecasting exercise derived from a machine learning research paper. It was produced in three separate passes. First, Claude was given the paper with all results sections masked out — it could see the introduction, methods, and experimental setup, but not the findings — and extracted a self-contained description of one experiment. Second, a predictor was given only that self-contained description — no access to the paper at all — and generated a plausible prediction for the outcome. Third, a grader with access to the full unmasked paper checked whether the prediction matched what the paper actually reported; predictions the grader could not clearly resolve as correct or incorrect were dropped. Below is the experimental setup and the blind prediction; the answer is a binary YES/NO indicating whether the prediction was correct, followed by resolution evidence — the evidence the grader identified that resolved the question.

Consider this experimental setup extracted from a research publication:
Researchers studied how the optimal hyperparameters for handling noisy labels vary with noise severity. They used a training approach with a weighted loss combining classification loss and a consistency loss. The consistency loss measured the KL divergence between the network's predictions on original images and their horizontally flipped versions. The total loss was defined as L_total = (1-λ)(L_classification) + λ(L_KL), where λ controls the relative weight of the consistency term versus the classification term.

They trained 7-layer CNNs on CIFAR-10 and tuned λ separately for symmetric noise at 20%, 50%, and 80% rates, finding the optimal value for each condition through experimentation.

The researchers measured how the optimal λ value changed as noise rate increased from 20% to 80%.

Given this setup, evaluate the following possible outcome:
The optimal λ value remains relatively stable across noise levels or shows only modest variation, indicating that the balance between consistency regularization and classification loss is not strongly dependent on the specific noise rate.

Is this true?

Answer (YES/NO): NO